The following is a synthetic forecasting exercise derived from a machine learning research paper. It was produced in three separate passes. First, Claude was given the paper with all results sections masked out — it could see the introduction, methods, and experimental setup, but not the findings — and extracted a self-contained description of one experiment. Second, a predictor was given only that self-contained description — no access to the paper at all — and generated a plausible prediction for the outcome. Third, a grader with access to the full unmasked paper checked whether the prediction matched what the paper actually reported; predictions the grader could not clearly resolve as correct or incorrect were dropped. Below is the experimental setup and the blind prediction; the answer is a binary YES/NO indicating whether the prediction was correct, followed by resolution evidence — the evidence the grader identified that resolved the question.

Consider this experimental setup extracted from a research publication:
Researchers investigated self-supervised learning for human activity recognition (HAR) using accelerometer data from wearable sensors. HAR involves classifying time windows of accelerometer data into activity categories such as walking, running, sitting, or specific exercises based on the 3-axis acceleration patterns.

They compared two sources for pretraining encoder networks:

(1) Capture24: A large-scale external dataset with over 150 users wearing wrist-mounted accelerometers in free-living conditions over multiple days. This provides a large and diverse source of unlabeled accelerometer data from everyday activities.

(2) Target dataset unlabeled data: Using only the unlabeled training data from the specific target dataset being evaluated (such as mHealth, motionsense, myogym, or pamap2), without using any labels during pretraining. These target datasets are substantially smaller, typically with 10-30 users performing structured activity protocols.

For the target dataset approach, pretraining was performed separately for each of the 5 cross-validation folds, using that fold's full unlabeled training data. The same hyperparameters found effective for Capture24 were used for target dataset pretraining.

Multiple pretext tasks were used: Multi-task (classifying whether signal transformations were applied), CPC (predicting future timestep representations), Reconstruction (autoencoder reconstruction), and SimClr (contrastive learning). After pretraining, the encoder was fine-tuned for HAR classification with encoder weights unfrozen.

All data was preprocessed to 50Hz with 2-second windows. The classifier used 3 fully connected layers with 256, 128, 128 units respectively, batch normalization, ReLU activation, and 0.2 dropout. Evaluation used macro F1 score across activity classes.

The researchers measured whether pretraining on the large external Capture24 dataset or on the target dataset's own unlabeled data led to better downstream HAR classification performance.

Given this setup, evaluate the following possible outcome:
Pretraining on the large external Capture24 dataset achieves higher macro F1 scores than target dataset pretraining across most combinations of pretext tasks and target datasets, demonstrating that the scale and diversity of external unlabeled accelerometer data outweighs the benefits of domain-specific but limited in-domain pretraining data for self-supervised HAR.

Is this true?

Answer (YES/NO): YES